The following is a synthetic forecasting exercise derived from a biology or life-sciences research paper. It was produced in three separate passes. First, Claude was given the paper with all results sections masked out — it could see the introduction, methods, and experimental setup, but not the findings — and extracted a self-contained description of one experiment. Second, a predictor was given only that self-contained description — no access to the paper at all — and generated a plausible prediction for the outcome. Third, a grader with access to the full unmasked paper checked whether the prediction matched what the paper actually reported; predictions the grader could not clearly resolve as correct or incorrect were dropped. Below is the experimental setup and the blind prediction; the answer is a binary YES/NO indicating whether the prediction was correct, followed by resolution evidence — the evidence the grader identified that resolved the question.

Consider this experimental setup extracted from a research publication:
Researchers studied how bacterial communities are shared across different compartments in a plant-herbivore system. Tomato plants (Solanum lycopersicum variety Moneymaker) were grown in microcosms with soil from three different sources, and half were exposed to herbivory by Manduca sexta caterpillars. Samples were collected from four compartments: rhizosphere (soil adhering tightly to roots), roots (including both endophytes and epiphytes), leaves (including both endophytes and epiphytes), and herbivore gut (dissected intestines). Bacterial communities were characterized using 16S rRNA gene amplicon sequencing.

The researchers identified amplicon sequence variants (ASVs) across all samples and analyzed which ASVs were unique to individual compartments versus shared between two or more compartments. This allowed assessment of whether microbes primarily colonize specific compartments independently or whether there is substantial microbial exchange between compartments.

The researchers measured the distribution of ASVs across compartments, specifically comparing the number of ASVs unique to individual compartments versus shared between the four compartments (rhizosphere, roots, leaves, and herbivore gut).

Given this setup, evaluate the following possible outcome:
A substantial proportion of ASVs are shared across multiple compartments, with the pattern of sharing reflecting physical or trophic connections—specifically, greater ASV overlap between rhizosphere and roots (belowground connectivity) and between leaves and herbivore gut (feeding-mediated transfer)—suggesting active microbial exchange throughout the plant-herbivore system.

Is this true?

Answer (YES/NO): NO